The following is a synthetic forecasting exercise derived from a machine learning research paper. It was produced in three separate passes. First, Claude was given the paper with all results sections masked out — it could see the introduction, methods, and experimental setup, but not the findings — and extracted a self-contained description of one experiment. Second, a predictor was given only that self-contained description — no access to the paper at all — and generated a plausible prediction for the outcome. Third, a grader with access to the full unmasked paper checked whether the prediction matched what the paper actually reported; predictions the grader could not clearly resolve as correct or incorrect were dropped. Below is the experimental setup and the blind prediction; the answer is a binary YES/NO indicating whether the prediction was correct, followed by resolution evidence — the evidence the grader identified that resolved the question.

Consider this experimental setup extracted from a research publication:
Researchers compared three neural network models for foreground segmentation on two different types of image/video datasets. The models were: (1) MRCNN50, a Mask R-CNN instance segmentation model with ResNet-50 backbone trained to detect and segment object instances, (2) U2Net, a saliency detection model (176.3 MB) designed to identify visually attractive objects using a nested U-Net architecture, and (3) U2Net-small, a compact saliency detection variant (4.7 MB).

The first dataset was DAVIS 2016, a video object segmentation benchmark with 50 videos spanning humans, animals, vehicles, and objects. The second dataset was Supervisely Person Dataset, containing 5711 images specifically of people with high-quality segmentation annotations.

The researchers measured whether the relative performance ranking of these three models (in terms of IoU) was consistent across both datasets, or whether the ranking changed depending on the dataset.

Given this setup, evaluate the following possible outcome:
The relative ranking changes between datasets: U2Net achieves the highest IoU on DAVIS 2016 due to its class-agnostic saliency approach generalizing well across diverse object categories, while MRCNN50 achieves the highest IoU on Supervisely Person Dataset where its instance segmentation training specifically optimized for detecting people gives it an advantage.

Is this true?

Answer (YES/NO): YES